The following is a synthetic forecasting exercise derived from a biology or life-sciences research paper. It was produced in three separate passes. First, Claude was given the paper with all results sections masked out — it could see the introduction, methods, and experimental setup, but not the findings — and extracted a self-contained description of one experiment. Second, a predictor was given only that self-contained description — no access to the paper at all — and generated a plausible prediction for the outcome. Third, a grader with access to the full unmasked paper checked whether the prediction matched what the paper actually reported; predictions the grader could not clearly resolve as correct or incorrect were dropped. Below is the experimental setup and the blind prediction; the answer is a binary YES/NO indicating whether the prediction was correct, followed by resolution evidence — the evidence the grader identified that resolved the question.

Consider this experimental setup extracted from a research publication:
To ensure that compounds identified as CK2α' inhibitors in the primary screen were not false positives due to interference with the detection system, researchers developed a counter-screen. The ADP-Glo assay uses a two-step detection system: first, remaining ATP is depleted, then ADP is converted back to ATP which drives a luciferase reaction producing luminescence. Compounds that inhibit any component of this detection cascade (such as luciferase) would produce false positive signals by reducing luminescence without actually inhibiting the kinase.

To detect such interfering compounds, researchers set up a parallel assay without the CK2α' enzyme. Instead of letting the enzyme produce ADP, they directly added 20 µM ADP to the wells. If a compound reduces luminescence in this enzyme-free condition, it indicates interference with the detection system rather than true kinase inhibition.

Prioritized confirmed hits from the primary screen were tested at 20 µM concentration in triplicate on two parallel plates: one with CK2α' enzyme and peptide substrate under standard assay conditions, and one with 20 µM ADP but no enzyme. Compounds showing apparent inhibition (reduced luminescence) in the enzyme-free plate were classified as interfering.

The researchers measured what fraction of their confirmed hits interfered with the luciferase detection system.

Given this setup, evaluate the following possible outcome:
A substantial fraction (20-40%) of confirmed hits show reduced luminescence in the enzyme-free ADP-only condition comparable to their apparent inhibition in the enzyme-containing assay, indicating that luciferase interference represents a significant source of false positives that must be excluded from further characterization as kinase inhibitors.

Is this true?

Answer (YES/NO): NO